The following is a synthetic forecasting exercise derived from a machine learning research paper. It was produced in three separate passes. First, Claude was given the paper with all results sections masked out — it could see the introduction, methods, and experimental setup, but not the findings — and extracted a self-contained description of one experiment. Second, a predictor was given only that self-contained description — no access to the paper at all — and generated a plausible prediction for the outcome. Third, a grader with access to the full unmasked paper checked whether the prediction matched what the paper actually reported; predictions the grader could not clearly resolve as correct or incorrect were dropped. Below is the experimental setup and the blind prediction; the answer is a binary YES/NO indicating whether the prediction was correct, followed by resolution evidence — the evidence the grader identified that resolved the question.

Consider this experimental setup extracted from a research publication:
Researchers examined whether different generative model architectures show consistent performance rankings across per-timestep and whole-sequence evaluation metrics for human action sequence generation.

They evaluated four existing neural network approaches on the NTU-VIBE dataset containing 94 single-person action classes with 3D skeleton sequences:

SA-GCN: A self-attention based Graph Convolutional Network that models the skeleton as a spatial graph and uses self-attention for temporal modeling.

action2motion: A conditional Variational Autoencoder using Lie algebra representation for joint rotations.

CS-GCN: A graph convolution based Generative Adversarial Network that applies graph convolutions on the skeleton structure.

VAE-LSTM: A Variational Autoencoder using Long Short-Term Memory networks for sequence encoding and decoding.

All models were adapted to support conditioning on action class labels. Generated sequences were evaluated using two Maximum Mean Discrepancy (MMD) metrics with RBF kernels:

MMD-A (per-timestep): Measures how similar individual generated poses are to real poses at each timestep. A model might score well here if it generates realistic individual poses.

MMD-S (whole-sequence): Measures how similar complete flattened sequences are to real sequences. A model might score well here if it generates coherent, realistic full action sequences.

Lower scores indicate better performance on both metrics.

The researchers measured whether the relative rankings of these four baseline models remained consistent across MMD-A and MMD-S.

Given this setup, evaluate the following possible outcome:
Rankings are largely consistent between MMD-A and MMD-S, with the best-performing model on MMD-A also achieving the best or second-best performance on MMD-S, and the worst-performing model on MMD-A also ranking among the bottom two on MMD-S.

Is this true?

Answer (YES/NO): YES